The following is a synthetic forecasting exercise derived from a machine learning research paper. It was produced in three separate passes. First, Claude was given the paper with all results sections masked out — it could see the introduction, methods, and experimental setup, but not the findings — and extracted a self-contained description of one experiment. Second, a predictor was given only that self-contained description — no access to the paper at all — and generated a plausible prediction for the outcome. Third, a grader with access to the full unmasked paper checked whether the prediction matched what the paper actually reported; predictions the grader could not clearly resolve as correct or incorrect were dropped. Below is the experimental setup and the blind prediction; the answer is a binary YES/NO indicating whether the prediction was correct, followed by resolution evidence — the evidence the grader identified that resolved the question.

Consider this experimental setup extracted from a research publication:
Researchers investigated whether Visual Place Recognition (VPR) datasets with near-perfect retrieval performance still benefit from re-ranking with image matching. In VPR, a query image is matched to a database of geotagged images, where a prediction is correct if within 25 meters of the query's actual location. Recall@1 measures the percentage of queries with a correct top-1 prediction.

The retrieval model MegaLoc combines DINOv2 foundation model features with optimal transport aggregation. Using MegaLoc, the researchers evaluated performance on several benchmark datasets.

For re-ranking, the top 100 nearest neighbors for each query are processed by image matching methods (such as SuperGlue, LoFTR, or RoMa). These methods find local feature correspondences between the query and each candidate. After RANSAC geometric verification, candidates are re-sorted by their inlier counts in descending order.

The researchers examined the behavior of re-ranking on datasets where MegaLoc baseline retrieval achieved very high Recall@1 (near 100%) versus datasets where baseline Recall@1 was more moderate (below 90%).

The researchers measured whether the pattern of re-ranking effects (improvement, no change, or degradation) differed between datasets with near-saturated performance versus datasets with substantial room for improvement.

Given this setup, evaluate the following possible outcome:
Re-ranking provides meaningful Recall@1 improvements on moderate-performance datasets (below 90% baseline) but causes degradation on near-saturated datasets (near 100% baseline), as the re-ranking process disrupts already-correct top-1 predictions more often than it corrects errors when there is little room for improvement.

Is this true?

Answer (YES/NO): YES